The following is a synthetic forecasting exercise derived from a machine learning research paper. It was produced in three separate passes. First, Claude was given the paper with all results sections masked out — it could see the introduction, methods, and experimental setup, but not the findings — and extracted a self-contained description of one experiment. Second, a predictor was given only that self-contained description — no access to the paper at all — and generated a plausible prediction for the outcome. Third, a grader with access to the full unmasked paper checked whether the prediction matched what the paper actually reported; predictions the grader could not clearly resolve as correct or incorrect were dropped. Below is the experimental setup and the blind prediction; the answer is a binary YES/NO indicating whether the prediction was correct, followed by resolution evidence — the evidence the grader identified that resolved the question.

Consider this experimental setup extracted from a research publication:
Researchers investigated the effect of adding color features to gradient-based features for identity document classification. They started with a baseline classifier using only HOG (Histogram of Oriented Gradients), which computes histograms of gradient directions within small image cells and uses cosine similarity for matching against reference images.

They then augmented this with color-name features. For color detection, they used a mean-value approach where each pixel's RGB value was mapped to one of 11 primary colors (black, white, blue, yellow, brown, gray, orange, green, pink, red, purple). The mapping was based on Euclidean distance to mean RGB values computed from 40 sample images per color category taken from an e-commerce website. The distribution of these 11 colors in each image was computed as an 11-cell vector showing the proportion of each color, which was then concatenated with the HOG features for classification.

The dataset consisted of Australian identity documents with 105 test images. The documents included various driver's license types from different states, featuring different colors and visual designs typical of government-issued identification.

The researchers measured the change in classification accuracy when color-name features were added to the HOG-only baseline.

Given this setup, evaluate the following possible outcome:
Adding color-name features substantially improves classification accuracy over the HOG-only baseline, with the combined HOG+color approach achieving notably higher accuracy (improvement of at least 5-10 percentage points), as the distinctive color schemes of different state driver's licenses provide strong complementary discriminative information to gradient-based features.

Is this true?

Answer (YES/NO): NO